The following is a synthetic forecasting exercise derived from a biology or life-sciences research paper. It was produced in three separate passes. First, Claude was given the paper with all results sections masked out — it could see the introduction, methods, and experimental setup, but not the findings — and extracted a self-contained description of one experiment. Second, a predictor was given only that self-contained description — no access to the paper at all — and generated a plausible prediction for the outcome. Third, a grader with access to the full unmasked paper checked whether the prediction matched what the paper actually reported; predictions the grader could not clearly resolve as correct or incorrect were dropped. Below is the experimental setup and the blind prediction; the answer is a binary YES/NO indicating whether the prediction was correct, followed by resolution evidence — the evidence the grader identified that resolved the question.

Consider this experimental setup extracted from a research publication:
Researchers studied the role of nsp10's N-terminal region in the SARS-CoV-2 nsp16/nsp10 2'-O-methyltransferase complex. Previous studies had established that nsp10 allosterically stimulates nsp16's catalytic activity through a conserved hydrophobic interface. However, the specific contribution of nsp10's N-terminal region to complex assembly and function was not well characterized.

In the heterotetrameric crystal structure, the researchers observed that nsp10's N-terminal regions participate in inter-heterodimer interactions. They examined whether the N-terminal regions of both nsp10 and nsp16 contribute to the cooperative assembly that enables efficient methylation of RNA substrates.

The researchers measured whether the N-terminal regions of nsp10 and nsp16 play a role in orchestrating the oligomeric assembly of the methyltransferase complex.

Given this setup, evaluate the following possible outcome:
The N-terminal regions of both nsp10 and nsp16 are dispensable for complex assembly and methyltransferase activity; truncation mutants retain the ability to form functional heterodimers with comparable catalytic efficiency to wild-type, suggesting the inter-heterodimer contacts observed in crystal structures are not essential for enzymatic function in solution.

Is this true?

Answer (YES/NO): NO